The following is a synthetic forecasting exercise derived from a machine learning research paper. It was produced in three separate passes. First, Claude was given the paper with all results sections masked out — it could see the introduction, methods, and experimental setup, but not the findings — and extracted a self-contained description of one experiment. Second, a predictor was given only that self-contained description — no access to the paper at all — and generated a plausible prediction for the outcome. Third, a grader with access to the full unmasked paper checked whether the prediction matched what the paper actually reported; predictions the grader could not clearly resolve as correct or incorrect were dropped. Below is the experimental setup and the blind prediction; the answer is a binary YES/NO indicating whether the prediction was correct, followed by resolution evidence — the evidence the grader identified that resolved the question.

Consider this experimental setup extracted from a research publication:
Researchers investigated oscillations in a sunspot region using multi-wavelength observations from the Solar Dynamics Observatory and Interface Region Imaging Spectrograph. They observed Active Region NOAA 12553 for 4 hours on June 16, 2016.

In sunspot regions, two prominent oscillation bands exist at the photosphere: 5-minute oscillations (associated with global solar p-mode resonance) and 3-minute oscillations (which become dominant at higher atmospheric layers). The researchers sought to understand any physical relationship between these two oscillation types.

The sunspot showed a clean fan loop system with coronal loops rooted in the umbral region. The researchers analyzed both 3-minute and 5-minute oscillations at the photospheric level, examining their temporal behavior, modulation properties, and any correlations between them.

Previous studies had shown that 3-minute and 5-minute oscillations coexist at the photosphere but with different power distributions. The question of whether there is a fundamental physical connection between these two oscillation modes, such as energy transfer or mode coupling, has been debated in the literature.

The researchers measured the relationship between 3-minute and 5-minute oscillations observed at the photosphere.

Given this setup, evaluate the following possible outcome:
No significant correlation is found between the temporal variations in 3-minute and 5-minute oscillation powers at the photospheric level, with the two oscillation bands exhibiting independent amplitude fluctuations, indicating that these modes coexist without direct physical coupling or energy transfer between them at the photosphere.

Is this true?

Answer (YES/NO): NO